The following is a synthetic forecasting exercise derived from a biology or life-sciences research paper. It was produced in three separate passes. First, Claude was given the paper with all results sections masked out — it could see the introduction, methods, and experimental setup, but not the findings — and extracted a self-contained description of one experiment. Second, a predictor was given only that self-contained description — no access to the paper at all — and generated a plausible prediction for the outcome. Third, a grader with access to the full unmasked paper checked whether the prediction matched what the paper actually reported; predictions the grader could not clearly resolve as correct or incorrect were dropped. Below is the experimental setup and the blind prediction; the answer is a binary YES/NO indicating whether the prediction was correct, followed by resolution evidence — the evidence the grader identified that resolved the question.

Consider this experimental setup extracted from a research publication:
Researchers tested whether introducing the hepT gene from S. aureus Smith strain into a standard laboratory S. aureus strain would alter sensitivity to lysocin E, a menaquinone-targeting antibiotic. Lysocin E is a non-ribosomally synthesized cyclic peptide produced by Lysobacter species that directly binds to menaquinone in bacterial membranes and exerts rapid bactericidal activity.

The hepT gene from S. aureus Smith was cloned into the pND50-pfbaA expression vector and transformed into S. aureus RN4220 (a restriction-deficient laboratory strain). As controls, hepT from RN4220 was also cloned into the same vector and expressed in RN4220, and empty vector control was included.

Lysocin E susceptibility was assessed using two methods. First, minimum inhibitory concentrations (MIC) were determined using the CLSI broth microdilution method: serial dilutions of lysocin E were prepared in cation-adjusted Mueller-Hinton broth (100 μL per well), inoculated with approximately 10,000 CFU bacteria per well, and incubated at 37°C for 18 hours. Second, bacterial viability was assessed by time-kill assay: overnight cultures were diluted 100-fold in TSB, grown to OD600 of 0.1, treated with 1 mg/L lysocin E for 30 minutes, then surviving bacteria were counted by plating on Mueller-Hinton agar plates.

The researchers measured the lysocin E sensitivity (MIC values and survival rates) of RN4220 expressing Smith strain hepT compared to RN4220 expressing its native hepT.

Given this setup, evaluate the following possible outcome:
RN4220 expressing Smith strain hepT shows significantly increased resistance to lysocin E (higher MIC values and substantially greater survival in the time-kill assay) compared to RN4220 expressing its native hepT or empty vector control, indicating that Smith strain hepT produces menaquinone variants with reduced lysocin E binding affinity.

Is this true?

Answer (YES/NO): NO